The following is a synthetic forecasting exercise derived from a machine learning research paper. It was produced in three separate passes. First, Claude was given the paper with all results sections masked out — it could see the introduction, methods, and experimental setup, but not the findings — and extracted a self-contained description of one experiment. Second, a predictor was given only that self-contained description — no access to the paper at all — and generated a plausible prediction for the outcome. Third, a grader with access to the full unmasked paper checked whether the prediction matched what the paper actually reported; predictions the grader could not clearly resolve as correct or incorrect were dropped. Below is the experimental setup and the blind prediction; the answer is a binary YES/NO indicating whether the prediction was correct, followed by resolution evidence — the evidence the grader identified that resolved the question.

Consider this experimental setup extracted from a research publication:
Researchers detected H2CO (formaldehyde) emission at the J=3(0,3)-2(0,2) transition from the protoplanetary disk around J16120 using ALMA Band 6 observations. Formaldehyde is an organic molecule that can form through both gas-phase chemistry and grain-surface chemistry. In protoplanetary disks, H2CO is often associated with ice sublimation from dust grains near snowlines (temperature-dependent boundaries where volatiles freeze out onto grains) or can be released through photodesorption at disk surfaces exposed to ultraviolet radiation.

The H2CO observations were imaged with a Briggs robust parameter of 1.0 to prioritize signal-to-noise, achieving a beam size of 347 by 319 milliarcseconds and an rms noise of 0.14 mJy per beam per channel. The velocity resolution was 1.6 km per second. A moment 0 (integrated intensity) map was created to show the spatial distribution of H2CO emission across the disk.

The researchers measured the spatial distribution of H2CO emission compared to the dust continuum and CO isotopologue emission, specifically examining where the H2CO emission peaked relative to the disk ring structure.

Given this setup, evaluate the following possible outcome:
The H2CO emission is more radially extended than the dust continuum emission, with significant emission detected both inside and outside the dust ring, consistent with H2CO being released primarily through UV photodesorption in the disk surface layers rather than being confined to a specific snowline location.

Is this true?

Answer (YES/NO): NO